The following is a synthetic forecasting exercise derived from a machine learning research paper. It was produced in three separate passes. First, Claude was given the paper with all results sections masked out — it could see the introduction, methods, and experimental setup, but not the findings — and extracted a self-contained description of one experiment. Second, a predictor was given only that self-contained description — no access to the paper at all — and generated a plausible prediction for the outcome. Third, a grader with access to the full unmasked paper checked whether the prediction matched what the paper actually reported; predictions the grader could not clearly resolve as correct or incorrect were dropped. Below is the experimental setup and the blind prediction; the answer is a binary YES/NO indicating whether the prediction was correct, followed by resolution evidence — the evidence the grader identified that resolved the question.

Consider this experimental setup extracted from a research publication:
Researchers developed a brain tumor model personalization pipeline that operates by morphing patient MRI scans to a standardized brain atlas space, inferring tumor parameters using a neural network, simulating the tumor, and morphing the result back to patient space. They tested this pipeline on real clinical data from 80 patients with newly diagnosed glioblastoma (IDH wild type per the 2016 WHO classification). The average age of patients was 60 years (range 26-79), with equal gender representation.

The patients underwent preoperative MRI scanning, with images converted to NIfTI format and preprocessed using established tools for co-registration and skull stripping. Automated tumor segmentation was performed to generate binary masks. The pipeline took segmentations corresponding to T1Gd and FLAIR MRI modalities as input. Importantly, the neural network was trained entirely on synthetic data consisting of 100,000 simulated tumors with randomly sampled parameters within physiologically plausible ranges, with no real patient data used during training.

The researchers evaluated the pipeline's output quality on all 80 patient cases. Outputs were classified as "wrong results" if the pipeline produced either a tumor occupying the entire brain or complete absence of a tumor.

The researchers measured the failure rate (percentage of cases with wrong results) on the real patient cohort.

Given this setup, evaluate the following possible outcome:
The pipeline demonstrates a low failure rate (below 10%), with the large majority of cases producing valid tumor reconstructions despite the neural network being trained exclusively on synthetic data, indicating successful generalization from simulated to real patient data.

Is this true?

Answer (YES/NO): YES